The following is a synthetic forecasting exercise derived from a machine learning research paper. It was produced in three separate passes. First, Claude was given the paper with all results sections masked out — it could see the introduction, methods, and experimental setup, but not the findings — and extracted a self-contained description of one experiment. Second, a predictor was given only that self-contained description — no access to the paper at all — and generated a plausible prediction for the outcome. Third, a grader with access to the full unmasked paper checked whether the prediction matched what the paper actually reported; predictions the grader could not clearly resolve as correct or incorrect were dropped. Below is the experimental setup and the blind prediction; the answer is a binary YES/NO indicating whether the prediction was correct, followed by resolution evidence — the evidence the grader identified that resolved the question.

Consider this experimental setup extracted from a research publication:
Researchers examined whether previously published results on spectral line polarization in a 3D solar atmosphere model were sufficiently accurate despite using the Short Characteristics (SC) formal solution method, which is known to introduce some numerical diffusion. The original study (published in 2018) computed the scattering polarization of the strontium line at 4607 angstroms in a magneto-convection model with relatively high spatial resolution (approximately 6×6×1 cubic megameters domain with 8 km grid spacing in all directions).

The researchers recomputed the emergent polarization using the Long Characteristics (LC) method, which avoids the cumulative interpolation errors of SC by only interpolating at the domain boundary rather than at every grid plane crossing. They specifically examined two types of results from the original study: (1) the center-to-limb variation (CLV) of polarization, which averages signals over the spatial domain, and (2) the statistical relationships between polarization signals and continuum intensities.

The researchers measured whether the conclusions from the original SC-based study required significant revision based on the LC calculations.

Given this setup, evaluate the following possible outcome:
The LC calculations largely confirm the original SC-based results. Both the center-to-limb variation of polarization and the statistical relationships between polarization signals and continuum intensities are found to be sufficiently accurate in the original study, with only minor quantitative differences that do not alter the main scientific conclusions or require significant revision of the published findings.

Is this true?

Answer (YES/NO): YES